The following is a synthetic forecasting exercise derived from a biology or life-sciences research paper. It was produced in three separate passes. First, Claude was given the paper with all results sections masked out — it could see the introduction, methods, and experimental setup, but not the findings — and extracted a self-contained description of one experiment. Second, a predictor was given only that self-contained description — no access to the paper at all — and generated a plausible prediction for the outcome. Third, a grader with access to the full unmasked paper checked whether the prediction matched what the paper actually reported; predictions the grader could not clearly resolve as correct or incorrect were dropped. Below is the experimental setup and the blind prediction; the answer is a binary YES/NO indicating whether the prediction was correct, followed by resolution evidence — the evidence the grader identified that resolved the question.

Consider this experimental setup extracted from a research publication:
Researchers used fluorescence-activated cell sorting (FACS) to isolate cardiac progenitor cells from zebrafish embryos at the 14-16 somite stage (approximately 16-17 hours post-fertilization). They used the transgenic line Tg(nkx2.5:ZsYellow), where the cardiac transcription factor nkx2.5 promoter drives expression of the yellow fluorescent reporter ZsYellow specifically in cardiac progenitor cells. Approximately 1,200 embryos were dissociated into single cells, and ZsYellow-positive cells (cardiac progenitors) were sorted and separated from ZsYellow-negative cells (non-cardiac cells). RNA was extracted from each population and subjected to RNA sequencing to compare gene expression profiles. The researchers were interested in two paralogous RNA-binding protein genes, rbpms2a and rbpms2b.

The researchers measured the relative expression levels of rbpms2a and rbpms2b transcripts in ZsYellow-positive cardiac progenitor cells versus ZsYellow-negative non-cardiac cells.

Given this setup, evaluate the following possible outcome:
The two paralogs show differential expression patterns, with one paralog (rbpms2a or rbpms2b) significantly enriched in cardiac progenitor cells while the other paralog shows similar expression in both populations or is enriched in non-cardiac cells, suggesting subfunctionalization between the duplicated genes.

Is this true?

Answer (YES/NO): NO